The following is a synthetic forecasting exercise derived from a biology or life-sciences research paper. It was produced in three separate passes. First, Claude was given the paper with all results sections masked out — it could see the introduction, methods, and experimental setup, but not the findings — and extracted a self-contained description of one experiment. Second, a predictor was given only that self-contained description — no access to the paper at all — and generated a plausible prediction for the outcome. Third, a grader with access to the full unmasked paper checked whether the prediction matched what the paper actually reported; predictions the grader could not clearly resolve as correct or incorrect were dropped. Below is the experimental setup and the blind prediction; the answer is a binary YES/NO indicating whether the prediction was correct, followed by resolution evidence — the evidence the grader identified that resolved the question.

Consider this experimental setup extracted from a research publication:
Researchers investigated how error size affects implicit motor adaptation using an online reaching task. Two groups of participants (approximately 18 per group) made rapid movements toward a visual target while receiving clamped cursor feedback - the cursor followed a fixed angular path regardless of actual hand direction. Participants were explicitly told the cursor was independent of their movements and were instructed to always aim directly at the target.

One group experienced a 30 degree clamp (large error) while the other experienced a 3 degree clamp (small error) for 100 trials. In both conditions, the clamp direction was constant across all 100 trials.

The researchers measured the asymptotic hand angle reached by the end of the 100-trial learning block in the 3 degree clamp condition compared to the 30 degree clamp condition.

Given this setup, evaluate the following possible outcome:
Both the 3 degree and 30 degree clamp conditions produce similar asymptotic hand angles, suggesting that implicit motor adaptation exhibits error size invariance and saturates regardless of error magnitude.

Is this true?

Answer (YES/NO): NO